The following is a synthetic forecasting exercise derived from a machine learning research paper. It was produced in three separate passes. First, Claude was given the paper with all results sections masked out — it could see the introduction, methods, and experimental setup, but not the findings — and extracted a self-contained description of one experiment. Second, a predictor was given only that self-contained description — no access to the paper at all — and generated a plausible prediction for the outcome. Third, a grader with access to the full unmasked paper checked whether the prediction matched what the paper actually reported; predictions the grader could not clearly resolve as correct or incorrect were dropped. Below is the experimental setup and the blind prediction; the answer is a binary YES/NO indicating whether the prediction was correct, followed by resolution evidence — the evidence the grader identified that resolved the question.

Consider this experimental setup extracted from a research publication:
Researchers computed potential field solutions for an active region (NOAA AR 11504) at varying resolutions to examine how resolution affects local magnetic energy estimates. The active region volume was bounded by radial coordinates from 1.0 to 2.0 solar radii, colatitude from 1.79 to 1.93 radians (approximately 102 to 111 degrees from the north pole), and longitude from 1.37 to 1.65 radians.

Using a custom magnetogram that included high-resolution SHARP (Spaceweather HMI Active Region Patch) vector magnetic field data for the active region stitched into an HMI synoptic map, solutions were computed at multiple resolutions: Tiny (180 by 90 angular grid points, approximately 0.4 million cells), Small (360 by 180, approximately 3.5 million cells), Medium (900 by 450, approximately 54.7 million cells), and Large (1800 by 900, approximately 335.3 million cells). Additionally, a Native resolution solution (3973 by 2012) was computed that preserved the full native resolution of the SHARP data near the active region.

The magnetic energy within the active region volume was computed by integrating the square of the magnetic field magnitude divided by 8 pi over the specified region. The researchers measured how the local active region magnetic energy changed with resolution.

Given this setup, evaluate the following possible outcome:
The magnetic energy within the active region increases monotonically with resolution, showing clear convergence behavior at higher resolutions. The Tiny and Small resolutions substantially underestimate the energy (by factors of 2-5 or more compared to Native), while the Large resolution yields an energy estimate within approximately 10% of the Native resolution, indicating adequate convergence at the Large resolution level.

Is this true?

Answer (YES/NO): NO